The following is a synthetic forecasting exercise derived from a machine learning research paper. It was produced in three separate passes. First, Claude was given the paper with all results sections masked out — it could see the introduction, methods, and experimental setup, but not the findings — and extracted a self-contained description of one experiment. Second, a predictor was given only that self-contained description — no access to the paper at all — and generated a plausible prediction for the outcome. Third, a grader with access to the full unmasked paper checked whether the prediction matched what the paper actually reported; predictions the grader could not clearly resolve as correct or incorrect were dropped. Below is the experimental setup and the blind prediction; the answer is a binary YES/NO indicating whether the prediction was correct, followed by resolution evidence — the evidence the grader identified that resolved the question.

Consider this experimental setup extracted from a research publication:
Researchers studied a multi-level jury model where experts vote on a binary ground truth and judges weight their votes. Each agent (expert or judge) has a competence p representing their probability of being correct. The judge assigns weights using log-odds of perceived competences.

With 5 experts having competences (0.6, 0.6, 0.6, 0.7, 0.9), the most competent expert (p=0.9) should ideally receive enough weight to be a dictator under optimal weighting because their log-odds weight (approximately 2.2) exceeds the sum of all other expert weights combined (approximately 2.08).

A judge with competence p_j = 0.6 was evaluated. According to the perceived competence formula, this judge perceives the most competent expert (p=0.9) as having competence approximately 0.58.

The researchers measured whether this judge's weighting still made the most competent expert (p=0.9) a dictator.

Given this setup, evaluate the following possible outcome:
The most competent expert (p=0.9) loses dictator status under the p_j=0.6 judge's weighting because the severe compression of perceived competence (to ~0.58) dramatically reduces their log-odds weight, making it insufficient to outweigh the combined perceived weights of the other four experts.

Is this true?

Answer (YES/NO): YES